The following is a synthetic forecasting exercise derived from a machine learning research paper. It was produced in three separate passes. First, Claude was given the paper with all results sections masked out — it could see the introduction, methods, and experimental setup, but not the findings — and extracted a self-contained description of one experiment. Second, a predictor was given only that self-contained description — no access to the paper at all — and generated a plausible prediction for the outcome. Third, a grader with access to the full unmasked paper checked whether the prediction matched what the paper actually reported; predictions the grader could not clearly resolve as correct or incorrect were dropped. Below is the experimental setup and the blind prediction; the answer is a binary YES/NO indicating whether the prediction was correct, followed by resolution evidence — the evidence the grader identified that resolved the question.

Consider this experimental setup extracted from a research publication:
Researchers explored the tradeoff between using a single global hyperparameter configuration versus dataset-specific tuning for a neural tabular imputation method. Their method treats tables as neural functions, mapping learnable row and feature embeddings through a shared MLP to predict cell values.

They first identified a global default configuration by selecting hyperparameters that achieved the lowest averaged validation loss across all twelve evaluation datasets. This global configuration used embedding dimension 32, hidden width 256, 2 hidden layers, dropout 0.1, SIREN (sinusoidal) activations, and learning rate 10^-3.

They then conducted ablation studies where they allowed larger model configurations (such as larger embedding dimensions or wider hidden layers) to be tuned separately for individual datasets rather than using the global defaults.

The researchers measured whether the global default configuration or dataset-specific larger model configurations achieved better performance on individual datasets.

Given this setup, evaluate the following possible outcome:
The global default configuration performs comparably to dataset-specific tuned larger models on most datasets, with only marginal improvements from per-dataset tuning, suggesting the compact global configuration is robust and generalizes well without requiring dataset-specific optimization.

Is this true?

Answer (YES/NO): YES